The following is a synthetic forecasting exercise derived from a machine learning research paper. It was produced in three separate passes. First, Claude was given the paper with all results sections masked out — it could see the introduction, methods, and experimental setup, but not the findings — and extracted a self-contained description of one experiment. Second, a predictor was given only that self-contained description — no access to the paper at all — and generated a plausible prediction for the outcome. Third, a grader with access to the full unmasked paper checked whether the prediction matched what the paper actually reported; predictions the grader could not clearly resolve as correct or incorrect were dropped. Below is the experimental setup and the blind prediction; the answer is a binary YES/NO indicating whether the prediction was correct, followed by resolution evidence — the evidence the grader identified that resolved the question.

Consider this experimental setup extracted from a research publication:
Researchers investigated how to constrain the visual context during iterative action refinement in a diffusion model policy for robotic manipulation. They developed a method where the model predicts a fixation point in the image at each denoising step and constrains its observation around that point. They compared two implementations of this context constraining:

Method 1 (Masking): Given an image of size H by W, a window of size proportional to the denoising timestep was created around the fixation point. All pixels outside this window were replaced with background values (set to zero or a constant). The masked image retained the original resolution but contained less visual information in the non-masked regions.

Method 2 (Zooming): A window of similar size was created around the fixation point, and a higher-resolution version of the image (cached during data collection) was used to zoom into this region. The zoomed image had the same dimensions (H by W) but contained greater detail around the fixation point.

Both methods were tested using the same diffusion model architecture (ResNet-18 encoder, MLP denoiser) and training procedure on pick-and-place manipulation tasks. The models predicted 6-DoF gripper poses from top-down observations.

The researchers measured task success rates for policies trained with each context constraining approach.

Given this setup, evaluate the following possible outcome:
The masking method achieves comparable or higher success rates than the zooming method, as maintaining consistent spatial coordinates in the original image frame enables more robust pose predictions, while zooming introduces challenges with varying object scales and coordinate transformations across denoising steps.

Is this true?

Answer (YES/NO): NO